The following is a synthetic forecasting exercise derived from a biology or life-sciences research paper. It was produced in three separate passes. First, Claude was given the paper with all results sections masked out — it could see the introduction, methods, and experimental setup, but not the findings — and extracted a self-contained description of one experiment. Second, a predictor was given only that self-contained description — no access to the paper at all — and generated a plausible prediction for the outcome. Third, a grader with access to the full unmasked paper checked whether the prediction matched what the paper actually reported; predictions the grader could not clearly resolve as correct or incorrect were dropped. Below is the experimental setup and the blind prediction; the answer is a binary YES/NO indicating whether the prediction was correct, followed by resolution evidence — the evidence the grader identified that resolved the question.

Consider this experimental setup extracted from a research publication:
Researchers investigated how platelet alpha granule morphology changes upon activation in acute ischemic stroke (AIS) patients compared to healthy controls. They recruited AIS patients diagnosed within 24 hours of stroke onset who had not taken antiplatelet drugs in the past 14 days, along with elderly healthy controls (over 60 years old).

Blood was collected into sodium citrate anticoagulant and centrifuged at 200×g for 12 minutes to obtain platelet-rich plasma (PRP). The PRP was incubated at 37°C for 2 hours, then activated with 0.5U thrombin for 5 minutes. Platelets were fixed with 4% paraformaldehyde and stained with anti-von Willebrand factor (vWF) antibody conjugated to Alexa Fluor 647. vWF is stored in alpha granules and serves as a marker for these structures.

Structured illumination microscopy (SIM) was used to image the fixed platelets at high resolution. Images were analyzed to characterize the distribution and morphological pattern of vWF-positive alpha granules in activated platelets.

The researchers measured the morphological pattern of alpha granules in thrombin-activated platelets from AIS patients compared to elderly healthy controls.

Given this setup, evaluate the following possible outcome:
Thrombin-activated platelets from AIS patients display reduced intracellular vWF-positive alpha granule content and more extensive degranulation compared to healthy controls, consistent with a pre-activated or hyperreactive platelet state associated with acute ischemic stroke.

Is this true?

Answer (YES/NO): NO